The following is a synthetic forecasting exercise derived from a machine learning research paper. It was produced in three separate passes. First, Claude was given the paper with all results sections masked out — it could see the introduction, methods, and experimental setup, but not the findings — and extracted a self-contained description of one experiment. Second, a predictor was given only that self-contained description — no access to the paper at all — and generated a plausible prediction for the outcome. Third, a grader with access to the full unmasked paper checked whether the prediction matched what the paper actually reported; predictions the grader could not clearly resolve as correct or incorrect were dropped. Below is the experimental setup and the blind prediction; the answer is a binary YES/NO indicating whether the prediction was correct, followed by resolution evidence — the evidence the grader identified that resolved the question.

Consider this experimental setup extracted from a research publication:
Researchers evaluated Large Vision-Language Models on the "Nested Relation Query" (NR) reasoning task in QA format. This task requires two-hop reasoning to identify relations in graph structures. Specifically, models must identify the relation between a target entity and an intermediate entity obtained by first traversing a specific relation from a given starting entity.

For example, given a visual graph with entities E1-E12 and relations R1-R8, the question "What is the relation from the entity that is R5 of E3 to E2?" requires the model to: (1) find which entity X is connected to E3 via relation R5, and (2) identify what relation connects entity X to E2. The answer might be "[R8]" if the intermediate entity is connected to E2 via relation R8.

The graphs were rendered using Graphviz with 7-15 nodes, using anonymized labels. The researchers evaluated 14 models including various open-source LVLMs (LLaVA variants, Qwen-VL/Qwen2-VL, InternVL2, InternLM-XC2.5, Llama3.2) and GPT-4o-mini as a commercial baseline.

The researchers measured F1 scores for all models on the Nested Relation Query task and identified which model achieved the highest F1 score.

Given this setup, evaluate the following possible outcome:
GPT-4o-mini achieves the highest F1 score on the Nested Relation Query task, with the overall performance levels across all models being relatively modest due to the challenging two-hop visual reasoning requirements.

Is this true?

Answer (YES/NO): NO